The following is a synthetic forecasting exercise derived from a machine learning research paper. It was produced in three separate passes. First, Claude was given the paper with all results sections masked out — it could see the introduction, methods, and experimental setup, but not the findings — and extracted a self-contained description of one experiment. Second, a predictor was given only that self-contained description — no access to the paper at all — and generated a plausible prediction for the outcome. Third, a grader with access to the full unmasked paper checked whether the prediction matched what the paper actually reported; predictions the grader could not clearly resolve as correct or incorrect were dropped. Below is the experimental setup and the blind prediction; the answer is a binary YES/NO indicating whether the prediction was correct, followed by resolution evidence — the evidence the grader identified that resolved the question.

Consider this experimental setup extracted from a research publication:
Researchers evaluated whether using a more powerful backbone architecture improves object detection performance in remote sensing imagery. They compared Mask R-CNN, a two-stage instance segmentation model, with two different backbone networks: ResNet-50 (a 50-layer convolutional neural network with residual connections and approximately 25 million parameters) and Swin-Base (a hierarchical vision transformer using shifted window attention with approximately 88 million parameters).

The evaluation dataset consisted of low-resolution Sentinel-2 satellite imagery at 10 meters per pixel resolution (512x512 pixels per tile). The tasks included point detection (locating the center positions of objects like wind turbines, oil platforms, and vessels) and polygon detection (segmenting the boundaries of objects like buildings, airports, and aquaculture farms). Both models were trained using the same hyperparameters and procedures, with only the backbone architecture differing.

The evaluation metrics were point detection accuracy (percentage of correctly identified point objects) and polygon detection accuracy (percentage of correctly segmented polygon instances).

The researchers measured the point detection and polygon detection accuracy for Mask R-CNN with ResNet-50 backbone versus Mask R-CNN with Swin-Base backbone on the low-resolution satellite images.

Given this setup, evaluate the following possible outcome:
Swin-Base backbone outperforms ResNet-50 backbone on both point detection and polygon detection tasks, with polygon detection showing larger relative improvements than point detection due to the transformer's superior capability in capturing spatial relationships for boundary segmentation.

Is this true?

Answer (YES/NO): YES